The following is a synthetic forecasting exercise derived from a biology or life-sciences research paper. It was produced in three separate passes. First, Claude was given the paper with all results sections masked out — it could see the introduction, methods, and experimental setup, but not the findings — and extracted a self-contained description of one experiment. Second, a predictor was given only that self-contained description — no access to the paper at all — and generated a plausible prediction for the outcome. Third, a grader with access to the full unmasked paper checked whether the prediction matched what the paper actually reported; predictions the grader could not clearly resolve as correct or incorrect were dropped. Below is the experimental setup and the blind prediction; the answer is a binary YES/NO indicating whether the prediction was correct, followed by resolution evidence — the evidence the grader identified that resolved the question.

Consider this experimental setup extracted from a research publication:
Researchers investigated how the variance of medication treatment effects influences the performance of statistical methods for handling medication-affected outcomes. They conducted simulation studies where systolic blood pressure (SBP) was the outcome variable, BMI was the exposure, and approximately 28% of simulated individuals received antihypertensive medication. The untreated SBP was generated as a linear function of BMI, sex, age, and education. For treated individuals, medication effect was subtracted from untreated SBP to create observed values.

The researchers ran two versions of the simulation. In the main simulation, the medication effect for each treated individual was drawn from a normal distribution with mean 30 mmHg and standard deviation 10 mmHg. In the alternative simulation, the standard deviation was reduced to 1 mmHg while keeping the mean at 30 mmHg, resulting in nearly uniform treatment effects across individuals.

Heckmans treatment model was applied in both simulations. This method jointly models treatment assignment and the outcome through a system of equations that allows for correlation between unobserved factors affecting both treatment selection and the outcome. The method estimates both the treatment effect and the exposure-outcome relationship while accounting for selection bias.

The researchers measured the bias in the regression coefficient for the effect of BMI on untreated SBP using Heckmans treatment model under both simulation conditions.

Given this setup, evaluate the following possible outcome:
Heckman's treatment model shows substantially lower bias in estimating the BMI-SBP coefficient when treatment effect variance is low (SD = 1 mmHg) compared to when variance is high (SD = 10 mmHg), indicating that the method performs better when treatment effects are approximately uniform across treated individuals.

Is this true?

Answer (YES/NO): YES